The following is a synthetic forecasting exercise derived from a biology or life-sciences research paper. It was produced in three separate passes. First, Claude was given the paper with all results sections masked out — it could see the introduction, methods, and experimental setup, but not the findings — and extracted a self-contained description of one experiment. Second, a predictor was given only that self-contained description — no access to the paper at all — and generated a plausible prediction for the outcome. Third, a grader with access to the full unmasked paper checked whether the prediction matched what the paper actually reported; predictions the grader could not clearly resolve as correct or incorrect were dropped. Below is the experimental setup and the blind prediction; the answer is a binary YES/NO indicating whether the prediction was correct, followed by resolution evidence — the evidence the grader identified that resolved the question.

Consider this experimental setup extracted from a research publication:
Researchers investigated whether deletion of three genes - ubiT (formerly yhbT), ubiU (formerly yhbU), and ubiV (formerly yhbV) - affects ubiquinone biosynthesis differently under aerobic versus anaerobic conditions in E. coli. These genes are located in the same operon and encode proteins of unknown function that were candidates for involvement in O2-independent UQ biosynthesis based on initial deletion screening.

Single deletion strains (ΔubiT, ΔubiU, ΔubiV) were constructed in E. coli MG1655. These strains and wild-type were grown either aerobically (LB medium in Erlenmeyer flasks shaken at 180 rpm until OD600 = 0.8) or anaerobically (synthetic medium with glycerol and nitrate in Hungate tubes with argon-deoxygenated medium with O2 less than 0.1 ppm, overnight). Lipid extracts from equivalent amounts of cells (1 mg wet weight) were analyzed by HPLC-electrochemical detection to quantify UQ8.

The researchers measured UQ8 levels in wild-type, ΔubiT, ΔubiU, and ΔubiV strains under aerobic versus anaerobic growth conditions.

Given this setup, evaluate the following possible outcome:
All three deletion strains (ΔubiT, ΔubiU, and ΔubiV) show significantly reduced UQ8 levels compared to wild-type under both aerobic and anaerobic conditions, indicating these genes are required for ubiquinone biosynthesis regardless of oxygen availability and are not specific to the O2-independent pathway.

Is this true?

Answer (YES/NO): NO